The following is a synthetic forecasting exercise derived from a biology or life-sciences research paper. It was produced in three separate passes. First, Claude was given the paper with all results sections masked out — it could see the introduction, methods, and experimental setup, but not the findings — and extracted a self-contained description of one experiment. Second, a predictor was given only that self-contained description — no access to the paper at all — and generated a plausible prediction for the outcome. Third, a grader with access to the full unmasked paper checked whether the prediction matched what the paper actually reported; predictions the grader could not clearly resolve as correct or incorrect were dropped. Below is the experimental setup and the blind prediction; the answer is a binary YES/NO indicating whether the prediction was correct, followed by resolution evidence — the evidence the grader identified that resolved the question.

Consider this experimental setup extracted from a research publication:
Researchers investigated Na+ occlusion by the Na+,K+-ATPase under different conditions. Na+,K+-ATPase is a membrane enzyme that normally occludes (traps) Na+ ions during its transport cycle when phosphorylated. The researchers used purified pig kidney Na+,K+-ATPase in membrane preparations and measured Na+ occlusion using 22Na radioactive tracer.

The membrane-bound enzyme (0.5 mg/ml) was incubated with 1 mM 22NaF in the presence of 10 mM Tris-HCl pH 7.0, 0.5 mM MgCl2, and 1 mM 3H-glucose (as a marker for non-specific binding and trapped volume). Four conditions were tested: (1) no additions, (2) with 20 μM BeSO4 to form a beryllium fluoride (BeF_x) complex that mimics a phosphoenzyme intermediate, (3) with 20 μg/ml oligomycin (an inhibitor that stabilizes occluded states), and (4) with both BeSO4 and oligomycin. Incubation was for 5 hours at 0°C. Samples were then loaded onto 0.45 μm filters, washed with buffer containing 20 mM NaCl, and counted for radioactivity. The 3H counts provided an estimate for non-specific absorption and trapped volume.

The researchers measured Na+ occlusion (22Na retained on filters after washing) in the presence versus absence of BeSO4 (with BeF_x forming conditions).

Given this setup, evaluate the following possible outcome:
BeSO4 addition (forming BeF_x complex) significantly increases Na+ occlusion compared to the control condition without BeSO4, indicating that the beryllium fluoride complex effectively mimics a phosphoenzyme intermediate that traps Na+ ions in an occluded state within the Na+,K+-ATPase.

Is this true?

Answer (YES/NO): NO